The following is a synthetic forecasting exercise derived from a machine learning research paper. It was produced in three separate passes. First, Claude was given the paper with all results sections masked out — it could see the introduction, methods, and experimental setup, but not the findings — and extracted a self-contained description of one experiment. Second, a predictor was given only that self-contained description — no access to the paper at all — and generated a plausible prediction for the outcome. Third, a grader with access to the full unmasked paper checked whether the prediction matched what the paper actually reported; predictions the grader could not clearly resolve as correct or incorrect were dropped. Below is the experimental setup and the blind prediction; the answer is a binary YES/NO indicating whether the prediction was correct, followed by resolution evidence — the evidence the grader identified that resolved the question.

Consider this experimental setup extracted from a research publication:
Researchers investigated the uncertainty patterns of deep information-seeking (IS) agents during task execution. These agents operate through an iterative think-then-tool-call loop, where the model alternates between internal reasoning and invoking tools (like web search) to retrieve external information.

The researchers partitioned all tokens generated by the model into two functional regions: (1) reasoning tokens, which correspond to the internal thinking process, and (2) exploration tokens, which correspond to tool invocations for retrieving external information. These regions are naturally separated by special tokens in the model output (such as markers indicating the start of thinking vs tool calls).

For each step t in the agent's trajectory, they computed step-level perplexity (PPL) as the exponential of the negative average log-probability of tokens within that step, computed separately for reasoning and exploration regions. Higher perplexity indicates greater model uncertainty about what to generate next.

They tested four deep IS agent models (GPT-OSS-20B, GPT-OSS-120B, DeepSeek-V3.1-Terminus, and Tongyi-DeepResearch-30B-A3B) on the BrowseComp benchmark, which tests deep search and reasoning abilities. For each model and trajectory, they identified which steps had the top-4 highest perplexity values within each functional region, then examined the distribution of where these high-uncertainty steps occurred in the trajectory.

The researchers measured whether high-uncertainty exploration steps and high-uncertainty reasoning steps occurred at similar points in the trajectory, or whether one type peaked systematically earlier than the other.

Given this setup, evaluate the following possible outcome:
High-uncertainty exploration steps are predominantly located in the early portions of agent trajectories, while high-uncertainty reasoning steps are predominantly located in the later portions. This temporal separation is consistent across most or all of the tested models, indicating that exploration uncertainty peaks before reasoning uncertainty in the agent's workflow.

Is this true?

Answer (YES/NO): NO